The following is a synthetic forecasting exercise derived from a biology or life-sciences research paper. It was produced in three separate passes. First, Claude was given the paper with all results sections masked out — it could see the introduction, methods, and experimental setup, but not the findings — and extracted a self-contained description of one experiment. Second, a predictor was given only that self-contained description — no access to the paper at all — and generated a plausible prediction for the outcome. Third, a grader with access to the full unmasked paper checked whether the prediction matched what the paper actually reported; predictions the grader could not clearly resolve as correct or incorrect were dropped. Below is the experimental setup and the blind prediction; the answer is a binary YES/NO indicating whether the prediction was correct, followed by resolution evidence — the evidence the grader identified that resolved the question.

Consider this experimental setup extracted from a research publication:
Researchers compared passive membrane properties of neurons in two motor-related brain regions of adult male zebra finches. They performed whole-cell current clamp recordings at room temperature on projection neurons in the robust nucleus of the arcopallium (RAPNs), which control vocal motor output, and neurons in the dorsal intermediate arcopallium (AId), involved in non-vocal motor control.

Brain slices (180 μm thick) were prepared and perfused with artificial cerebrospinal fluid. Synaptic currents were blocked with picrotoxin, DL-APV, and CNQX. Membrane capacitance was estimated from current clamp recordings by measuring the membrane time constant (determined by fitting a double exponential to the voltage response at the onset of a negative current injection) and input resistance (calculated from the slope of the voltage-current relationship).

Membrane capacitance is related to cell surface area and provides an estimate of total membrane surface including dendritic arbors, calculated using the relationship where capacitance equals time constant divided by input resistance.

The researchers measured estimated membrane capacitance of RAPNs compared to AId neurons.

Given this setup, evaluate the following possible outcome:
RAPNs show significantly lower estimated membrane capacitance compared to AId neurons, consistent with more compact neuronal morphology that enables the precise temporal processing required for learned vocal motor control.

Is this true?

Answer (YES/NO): NO